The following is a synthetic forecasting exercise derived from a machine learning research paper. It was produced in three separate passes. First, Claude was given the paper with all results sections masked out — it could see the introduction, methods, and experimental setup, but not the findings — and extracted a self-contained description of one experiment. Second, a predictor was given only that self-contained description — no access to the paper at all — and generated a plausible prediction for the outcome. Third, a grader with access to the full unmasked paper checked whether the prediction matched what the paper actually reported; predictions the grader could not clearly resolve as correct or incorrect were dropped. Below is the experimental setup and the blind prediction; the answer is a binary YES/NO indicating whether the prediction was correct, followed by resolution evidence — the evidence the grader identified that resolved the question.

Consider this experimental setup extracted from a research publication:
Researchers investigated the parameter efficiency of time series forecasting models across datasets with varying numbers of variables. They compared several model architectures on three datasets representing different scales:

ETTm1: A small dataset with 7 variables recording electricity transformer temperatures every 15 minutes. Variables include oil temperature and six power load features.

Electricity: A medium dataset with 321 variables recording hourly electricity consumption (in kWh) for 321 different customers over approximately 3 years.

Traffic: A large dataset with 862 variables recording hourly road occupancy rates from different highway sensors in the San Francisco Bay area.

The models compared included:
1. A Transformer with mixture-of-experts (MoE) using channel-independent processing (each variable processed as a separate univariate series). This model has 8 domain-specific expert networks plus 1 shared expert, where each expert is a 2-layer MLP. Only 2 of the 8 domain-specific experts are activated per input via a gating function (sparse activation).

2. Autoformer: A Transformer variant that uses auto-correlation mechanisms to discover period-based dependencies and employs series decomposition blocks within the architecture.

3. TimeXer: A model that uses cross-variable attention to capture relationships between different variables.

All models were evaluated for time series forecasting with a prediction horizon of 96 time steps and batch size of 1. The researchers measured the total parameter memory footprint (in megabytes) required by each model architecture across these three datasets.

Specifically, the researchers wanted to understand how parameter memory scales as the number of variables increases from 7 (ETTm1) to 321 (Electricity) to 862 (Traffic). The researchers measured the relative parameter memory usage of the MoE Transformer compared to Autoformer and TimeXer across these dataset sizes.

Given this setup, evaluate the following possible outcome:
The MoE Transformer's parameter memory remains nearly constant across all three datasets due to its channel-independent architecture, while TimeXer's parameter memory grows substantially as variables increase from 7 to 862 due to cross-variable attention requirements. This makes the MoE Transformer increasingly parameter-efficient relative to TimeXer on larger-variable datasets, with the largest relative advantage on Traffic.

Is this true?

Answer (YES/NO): NO